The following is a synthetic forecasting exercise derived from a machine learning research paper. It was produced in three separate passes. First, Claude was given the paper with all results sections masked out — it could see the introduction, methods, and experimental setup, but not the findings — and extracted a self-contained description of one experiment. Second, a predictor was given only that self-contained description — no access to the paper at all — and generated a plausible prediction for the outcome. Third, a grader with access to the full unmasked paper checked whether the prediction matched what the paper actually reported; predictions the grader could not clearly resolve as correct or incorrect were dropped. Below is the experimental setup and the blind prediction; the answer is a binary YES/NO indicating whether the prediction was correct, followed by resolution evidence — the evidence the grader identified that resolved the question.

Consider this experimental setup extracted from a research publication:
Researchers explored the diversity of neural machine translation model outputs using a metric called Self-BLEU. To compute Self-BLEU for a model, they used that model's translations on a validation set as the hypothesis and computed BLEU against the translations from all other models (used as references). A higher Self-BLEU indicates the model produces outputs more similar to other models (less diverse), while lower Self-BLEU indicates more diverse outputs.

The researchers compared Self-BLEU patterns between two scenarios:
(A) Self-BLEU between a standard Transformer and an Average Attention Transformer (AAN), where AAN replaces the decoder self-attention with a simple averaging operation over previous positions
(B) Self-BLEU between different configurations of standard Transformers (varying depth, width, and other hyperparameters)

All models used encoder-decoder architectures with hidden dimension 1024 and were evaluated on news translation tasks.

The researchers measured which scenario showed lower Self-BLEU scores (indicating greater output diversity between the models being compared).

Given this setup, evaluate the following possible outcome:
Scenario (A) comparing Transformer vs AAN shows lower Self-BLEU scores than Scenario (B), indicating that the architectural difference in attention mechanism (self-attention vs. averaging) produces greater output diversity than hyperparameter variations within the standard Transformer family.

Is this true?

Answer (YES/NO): YES